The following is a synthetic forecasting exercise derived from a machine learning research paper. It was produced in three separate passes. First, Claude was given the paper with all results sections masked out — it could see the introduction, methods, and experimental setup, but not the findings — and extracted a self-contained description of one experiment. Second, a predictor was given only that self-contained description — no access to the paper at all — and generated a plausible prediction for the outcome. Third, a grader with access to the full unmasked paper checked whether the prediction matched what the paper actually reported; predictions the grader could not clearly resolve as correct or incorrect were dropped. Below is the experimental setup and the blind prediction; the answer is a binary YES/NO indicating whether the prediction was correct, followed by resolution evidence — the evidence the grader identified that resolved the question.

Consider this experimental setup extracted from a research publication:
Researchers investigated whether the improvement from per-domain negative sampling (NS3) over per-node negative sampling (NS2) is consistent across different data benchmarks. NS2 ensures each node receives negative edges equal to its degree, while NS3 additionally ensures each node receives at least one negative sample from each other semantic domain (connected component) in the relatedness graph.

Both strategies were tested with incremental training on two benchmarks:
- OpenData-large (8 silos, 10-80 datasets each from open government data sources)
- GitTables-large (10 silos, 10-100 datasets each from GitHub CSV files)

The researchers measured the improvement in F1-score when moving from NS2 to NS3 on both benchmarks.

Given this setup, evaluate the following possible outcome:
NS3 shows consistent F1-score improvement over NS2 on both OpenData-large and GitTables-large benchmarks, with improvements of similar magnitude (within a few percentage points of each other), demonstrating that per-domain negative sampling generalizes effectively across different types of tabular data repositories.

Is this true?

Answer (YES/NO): NO